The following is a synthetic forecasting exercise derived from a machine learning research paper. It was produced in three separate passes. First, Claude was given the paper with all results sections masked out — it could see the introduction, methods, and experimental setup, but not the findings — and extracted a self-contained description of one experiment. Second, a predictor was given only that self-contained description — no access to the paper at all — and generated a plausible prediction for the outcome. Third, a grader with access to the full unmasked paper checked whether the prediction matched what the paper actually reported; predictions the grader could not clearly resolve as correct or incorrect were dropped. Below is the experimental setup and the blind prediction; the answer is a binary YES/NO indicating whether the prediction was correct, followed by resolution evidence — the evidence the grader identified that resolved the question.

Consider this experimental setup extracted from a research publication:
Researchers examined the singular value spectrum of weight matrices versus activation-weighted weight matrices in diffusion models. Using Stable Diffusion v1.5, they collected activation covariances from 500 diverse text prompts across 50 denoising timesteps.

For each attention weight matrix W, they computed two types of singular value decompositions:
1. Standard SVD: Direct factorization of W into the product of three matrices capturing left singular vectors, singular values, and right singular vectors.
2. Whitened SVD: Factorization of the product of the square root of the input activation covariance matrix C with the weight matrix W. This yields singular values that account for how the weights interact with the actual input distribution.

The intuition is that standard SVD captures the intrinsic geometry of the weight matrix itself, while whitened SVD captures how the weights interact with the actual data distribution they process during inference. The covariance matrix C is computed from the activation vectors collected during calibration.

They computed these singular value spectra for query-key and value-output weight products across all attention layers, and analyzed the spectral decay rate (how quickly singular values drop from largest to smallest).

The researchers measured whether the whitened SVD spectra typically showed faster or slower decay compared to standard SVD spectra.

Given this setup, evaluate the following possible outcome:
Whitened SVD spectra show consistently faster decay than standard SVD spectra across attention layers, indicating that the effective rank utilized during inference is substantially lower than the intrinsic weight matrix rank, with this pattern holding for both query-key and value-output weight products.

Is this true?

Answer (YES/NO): YES